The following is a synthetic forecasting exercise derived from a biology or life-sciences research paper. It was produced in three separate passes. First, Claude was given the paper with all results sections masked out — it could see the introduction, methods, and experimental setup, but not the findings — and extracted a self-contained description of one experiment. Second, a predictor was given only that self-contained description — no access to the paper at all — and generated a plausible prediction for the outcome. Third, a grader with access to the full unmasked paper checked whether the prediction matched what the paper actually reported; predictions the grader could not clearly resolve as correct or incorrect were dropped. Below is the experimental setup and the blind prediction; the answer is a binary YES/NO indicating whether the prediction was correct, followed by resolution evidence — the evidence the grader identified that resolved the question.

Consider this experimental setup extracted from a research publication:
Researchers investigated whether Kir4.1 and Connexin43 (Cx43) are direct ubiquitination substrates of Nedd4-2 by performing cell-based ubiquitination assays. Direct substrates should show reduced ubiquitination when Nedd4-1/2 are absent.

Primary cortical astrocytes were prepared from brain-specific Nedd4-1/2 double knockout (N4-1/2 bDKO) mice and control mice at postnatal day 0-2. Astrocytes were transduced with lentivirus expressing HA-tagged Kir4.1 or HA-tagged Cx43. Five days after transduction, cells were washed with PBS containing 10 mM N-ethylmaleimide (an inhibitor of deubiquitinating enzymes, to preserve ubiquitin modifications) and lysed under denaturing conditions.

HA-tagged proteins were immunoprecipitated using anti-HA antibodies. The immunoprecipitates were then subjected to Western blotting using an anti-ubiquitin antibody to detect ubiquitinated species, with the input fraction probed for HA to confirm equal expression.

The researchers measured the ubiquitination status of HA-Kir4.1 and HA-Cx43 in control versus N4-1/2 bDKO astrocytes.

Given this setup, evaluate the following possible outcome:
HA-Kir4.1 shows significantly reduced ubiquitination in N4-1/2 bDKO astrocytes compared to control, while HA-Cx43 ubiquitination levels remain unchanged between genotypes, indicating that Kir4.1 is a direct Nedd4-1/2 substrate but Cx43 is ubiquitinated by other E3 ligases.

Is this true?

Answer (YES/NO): NO